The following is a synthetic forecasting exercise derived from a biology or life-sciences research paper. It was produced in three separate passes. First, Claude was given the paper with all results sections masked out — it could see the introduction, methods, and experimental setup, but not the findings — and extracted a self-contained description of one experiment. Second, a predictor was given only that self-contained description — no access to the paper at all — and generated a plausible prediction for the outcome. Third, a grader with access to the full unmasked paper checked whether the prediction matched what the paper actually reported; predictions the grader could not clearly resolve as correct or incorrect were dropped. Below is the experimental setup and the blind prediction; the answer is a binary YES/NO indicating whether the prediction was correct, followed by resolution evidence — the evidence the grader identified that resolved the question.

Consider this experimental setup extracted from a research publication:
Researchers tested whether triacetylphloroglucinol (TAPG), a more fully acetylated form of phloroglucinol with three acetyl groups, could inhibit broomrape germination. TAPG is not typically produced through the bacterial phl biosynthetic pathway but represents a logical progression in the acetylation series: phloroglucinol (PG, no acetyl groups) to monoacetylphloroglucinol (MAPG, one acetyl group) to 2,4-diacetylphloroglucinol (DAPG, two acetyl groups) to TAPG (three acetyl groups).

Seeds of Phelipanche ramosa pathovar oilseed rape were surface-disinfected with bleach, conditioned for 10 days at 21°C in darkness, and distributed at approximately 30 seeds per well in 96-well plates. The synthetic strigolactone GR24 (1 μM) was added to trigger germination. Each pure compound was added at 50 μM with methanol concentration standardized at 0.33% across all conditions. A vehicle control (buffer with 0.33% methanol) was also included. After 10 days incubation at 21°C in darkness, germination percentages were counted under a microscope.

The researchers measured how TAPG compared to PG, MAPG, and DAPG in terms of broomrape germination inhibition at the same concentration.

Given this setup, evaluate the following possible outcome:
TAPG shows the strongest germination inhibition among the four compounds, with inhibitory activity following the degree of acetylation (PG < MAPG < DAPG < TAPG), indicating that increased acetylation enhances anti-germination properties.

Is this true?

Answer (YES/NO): NO